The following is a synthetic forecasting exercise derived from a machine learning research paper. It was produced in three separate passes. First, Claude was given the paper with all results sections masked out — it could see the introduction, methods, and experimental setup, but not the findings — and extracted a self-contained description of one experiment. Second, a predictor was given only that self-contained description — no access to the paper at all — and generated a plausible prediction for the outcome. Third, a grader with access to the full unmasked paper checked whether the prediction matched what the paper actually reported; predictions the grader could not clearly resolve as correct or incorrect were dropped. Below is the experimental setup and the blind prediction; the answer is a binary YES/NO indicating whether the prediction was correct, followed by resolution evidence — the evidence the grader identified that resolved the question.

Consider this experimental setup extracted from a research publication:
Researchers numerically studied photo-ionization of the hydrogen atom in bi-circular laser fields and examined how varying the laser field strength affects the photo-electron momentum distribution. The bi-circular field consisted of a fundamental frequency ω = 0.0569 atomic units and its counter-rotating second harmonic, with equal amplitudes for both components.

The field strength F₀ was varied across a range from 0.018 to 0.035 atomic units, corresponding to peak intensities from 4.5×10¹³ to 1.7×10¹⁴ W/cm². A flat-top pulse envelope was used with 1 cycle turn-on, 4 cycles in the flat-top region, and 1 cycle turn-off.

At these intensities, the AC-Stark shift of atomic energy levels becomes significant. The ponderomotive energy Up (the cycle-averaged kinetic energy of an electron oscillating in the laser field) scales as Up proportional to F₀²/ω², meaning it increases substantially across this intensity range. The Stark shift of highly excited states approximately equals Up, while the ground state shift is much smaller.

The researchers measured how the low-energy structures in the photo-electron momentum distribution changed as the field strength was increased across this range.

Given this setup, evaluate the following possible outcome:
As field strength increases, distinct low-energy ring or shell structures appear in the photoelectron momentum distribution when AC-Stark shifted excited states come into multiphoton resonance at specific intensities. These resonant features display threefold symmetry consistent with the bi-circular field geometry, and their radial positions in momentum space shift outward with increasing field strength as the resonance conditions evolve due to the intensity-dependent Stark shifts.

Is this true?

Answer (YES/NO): NO